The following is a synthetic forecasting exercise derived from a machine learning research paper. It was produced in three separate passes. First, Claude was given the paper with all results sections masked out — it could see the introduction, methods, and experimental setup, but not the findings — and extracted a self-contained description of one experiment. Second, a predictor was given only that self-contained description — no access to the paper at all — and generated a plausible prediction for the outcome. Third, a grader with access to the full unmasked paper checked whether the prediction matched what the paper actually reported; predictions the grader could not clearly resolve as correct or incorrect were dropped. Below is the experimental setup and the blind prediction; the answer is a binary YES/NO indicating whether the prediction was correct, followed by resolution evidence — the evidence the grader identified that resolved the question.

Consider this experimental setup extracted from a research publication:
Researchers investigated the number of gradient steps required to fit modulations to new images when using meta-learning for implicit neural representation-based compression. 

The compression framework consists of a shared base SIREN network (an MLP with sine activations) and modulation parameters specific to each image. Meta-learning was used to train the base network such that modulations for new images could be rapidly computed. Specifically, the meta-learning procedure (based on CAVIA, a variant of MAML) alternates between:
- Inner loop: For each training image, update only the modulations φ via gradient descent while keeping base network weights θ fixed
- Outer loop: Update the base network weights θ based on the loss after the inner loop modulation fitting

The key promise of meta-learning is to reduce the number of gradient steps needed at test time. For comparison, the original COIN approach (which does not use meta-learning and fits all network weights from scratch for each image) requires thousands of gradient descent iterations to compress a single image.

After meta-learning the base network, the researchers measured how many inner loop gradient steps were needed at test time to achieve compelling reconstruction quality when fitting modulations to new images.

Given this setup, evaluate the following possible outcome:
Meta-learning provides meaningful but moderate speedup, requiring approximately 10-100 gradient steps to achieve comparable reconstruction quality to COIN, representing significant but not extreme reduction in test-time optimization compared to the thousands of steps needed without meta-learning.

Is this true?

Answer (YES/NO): NO